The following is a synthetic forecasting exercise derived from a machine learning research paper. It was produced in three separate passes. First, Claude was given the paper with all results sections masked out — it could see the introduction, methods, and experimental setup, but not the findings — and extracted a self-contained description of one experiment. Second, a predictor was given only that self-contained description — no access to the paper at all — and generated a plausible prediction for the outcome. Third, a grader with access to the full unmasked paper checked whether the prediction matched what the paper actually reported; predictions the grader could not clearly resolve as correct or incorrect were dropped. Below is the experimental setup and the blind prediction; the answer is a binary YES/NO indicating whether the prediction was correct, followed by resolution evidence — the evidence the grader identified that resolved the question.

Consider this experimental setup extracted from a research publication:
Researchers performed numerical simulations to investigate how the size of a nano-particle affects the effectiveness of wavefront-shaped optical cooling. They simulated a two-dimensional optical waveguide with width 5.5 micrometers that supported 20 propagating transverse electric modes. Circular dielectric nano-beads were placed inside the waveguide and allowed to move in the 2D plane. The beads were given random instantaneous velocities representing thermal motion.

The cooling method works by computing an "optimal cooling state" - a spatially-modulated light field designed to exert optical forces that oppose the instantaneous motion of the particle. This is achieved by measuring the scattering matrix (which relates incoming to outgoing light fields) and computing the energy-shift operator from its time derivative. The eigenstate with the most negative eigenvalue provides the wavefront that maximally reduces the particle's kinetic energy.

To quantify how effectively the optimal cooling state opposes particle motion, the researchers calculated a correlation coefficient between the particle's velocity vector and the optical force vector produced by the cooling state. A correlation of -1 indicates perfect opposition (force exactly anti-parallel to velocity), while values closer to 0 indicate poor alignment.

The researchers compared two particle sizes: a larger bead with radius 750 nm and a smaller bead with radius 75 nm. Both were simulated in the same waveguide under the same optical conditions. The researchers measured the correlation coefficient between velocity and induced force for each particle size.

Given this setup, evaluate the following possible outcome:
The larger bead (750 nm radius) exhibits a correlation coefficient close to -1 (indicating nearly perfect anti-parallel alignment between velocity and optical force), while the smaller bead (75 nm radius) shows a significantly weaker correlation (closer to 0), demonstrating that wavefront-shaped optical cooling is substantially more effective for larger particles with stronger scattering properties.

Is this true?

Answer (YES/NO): NO